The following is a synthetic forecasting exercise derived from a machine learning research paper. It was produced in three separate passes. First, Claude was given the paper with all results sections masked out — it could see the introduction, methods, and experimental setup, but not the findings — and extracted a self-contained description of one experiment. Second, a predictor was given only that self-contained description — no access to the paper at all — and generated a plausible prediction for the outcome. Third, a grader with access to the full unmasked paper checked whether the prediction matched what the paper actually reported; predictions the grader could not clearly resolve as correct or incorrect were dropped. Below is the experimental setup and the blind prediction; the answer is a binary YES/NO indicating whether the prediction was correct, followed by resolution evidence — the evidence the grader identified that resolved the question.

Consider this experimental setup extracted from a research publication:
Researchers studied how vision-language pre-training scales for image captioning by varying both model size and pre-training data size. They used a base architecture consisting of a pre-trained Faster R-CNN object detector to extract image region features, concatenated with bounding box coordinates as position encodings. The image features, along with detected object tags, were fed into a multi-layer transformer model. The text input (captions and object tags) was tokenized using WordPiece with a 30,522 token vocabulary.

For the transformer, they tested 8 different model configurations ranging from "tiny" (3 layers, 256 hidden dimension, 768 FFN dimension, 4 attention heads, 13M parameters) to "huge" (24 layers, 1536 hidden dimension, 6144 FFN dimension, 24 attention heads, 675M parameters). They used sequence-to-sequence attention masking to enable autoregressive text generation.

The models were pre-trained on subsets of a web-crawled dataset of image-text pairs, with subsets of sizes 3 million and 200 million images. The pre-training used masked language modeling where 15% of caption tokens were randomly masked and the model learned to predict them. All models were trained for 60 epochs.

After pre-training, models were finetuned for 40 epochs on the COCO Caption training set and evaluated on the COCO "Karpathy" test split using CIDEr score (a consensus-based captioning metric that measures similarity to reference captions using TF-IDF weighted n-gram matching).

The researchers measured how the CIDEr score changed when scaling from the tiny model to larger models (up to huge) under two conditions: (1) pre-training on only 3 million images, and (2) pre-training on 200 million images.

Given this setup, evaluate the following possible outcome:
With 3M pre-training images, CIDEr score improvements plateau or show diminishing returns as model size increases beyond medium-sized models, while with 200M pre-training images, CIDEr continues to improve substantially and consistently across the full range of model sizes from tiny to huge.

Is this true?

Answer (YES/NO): YES